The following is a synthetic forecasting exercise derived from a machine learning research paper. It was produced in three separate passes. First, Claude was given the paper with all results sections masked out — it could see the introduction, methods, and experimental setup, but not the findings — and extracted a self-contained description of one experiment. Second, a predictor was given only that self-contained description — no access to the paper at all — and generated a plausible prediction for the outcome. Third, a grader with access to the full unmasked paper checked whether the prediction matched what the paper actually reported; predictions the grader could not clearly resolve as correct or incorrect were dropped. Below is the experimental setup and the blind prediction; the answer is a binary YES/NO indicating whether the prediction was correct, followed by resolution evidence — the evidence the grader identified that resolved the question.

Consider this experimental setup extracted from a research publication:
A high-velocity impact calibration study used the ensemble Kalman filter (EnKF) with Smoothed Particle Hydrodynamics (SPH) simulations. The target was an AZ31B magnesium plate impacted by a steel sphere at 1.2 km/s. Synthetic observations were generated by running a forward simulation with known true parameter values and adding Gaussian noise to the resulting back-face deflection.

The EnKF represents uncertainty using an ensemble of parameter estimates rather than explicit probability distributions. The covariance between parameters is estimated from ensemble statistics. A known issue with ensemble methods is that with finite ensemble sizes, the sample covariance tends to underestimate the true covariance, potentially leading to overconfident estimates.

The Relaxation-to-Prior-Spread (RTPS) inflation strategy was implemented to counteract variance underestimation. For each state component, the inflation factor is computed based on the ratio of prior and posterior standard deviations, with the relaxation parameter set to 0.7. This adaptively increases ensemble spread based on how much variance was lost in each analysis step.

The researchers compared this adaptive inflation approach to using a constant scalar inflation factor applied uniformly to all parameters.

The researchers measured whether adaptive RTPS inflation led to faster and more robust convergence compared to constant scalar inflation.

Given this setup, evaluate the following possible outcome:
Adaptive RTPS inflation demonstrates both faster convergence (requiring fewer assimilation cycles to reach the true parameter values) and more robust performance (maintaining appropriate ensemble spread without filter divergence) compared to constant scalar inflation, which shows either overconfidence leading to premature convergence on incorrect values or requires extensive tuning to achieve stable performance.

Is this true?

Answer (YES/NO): YES